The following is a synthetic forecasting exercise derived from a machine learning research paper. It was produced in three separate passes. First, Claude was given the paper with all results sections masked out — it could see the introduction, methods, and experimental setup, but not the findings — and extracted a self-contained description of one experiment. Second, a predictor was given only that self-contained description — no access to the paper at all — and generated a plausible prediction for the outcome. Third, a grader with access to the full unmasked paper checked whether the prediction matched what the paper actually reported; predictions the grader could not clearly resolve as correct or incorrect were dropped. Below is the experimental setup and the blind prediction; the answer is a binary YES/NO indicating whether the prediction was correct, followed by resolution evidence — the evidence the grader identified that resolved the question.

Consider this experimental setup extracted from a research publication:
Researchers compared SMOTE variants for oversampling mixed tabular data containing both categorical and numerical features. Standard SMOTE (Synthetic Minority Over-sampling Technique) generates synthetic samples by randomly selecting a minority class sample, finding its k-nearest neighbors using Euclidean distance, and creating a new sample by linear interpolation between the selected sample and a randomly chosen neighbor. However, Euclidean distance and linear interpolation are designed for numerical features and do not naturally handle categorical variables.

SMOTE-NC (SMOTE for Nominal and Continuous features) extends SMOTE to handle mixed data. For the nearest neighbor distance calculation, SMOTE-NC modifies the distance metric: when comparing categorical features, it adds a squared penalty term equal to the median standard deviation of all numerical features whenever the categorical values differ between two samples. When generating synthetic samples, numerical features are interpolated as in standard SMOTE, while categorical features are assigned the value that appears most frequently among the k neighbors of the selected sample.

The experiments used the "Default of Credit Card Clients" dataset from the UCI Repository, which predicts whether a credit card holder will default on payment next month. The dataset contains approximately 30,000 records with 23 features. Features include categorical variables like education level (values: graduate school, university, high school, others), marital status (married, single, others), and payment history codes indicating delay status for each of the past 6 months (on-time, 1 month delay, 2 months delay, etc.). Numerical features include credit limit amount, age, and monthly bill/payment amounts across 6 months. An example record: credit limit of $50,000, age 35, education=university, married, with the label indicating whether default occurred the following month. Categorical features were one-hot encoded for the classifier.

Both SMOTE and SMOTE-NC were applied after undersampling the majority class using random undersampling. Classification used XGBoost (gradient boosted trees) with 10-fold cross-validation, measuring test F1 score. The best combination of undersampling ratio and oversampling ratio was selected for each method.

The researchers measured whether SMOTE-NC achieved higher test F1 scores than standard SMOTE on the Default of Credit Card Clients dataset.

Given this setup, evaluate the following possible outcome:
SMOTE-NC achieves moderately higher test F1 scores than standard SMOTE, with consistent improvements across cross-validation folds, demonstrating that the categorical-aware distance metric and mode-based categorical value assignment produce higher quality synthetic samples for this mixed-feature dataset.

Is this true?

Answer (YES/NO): NO